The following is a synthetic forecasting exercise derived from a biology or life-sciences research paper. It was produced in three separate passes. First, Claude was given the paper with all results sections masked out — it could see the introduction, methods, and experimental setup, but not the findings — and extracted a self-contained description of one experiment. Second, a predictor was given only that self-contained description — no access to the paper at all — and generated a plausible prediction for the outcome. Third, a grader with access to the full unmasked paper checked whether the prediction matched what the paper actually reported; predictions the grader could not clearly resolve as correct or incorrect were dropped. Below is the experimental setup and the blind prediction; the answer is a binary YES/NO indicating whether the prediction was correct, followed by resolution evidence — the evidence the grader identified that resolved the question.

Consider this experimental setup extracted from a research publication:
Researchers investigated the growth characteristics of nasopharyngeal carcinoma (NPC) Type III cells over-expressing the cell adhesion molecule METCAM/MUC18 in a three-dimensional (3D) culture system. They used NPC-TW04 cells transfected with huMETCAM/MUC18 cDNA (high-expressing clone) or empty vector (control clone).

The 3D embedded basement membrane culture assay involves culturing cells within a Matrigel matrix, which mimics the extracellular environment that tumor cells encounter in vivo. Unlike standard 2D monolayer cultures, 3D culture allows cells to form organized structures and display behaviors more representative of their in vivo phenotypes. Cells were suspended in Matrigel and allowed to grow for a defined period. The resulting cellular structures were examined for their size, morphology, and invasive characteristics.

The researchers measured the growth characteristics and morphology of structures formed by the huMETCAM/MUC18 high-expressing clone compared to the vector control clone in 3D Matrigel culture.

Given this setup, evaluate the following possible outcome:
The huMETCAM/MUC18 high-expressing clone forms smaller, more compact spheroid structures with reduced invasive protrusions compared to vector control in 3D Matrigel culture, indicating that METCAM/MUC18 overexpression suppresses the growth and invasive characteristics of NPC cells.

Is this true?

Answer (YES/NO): NO